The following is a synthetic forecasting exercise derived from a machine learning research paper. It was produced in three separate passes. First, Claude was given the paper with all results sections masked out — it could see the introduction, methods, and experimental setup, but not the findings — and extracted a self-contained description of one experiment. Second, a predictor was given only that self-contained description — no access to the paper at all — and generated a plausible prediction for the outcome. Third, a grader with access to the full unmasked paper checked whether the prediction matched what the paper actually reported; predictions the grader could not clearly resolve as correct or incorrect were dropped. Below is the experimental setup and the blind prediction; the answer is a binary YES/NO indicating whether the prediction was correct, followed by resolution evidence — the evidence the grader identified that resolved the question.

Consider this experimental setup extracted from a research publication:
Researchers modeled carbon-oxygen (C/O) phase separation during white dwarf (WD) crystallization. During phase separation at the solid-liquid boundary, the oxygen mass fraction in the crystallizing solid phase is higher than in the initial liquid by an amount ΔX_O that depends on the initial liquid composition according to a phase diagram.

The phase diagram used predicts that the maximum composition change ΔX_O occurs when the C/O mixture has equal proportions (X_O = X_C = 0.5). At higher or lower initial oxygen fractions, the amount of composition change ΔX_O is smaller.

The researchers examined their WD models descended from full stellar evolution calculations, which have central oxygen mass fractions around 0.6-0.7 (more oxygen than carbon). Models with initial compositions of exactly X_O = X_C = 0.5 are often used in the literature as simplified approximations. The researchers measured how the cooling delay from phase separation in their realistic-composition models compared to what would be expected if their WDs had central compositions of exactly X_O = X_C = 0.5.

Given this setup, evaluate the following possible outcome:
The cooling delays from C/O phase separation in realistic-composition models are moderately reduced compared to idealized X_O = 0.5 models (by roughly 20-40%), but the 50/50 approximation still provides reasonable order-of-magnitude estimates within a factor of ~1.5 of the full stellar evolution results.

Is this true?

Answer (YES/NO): NO